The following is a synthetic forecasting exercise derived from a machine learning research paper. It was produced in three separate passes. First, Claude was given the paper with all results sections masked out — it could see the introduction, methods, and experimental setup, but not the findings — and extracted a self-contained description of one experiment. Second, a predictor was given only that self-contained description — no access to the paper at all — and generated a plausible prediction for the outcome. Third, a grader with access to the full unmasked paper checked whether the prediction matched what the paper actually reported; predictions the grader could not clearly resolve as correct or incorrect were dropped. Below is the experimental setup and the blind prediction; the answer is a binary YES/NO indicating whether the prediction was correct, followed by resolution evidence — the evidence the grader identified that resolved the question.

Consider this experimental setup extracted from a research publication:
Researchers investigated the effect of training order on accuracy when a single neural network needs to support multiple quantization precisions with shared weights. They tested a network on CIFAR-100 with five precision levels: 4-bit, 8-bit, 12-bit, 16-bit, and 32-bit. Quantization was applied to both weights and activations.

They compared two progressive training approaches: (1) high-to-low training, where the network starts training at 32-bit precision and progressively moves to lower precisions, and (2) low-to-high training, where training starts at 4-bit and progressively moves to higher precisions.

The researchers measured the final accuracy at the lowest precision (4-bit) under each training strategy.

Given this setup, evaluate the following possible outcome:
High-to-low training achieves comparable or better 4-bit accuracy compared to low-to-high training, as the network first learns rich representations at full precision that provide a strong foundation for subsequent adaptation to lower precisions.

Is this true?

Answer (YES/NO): YES